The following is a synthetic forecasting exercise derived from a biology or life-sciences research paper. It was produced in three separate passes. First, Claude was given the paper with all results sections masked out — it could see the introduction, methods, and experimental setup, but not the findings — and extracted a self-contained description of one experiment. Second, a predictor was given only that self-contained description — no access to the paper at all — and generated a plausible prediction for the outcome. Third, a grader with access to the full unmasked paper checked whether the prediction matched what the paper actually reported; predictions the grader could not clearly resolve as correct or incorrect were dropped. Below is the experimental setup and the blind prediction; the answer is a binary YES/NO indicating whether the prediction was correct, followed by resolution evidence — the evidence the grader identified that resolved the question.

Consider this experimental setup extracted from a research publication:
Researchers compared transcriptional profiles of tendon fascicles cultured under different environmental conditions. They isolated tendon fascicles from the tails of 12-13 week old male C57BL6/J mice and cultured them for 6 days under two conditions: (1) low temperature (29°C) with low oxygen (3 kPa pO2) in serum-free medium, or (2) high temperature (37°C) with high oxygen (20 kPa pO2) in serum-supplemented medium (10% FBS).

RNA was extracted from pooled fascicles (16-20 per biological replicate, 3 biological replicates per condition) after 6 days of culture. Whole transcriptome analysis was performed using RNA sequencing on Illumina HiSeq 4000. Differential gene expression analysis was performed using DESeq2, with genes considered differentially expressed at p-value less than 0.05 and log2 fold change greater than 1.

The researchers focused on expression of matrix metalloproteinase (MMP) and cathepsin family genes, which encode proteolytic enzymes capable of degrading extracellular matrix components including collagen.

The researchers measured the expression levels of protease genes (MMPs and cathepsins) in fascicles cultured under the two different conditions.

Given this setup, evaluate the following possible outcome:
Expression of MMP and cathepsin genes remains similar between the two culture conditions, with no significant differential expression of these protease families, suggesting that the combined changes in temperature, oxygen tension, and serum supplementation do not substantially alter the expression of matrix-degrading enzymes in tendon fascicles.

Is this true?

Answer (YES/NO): NO